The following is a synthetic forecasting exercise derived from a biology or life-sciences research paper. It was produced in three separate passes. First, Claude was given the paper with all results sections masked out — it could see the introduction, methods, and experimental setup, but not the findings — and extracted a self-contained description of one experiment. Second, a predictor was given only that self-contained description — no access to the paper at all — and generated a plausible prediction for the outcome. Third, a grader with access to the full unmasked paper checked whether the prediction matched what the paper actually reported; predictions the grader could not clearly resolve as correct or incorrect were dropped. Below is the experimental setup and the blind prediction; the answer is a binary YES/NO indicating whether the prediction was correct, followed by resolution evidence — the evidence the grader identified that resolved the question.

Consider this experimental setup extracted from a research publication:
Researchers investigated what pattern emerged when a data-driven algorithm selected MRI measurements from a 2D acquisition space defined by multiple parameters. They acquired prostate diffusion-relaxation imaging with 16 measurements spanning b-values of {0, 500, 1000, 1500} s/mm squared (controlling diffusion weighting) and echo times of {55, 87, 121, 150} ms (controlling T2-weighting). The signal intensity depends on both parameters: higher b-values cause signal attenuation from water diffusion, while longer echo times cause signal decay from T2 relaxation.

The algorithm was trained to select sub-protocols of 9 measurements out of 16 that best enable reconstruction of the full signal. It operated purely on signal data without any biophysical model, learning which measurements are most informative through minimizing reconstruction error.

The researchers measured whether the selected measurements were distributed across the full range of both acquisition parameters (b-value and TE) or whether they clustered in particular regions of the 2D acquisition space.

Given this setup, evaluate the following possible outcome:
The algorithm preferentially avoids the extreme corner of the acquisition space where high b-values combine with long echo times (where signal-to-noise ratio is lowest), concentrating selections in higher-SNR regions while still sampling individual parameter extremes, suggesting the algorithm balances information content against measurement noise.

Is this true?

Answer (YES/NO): YES